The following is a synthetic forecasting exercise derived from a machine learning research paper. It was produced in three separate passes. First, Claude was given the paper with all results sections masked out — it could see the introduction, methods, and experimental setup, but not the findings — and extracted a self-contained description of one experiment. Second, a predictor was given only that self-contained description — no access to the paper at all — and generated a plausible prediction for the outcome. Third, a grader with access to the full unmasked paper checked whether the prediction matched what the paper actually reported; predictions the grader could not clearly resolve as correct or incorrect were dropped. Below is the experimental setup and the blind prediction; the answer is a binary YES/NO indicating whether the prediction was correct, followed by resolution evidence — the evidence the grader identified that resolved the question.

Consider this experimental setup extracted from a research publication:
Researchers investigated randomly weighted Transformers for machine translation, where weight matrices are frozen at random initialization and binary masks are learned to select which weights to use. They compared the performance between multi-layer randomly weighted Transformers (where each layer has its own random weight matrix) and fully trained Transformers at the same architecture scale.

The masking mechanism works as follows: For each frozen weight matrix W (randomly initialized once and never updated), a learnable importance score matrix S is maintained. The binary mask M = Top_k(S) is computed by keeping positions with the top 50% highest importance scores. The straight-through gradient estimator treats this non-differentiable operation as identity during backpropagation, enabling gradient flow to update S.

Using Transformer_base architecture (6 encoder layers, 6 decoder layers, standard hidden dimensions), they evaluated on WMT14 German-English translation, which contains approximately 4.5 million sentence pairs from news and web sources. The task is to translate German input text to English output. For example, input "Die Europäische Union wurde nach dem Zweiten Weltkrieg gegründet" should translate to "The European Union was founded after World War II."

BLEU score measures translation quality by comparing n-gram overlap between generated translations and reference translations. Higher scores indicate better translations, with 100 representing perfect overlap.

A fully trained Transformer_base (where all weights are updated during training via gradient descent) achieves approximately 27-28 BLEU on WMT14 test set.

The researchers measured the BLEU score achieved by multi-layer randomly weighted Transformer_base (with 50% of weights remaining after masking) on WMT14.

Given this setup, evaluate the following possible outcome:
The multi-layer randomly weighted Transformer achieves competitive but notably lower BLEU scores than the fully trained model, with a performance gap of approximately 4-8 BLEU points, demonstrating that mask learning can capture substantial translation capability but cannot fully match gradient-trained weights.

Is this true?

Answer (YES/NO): NO